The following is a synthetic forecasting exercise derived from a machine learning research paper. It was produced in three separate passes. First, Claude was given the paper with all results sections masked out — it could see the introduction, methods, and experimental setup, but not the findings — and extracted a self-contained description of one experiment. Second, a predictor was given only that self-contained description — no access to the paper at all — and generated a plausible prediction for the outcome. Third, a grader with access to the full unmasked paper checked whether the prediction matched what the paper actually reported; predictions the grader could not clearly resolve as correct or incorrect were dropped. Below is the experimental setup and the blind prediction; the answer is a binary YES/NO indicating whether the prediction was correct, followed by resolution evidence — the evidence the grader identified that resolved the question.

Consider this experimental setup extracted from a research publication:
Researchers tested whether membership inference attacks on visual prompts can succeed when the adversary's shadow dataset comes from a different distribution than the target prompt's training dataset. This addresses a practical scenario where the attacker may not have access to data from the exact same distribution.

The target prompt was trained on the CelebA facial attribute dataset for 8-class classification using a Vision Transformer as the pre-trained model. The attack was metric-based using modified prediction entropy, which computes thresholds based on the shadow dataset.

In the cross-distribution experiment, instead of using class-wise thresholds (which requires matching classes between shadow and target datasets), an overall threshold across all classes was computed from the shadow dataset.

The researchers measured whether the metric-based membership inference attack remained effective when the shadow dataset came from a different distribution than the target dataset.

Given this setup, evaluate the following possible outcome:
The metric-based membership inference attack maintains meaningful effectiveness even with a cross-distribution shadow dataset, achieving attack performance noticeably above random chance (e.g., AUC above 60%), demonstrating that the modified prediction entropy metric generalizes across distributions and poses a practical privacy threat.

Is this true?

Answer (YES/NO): YES